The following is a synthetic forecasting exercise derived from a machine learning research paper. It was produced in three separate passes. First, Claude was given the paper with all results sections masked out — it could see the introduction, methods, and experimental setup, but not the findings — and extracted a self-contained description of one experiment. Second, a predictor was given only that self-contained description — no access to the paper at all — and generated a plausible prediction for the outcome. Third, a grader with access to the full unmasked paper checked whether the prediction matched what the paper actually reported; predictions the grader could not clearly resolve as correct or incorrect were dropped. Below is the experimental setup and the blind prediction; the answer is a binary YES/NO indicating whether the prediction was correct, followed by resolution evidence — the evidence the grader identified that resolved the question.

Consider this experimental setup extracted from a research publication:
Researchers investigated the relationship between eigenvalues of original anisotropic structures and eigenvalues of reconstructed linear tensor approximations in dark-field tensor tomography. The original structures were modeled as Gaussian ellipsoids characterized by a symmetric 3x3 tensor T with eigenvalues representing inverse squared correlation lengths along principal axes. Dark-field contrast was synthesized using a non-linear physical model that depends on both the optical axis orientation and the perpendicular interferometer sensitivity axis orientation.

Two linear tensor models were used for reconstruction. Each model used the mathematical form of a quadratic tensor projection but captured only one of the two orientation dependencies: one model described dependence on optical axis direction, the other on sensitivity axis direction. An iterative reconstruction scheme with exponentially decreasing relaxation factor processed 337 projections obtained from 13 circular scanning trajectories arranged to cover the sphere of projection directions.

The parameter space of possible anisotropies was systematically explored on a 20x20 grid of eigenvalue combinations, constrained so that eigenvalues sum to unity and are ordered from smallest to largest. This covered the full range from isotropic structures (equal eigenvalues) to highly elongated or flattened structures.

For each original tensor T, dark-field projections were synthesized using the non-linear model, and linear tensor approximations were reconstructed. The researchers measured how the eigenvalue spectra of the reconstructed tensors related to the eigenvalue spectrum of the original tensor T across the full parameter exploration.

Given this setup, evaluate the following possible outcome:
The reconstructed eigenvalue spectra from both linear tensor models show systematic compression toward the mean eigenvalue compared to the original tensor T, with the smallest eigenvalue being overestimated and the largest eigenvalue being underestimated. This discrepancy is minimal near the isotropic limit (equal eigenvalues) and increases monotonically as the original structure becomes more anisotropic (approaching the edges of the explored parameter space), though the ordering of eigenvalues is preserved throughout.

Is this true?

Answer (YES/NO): NO